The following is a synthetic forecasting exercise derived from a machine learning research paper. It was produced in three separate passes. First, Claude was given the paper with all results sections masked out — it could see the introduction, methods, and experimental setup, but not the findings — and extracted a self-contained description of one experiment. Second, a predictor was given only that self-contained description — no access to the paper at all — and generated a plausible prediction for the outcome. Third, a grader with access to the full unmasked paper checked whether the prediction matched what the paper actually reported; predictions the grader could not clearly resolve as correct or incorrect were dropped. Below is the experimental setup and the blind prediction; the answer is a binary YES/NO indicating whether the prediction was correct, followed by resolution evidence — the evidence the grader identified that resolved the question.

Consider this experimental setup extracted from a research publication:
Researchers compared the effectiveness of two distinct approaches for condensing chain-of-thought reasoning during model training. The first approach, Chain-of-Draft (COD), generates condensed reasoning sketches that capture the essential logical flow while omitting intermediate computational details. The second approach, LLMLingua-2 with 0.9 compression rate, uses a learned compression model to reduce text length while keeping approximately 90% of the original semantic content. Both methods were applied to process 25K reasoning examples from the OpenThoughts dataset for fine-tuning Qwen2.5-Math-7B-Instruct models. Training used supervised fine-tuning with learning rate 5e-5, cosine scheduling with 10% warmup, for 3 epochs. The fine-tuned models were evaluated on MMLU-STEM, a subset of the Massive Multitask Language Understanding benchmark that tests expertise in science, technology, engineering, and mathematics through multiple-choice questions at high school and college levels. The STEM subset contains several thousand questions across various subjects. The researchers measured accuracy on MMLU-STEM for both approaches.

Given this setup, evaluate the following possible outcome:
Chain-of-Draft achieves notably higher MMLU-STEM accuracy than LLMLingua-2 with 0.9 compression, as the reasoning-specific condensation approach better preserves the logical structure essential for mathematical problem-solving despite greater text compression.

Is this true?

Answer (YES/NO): NO